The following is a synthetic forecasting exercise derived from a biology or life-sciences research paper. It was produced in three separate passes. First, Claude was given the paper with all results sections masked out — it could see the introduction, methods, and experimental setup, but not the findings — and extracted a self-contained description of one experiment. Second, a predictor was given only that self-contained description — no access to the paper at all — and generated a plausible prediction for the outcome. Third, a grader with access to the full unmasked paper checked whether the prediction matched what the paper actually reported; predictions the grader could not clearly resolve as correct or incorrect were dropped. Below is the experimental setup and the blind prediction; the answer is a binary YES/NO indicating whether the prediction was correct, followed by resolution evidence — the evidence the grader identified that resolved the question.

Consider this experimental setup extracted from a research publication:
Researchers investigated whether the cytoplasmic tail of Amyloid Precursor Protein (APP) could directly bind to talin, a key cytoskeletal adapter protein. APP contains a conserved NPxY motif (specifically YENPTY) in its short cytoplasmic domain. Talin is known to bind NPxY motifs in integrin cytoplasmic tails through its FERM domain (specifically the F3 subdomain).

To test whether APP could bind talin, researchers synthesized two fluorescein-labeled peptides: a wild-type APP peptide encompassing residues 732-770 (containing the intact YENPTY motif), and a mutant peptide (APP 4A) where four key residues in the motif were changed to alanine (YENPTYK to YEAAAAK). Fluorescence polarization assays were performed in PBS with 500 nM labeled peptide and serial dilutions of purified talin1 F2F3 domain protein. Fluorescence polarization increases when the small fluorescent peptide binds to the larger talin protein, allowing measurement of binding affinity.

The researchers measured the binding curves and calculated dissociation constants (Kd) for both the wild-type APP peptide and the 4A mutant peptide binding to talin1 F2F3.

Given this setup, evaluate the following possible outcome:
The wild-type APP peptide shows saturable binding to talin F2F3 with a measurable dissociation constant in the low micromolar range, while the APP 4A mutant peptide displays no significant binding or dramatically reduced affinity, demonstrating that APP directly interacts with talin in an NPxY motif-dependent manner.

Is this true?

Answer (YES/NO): NO